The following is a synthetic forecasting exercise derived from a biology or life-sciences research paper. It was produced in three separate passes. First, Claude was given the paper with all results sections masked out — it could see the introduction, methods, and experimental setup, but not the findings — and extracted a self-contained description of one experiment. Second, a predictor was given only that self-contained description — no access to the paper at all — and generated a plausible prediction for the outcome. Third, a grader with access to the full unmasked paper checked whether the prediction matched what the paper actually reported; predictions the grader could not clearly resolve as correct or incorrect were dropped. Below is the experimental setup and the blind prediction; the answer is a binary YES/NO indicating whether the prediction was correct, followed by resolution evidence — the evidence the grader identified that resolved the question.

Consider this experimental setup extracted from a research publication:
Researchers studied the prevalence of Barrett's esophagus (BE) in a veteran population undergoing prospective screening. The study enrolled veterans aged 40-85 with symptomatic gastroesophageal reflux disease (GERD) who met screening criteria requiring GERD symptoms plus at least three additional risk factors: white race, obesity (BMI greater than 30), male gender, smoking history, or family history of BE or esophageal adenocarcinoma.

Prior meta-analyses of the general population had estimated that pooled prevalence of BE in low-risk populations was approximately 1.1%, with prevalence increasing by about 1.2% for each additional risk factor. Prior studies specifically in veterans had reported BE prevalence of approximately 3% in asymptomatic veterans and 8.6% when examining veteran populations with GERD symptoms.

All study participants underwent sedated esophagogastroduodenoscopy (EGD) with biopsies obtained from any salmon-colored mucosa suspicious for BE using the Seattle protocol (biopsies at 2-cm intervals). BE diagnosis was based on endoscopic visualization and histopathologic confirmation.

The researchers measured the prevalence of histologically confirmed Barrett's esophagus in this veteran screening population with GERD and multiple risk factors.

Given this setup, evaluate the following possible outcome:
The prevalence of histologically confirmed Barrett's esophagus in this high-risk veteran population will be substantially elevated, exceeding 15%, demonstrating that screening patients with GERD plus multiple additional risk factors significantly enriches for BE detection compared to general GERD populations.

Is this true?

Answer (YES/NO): NO